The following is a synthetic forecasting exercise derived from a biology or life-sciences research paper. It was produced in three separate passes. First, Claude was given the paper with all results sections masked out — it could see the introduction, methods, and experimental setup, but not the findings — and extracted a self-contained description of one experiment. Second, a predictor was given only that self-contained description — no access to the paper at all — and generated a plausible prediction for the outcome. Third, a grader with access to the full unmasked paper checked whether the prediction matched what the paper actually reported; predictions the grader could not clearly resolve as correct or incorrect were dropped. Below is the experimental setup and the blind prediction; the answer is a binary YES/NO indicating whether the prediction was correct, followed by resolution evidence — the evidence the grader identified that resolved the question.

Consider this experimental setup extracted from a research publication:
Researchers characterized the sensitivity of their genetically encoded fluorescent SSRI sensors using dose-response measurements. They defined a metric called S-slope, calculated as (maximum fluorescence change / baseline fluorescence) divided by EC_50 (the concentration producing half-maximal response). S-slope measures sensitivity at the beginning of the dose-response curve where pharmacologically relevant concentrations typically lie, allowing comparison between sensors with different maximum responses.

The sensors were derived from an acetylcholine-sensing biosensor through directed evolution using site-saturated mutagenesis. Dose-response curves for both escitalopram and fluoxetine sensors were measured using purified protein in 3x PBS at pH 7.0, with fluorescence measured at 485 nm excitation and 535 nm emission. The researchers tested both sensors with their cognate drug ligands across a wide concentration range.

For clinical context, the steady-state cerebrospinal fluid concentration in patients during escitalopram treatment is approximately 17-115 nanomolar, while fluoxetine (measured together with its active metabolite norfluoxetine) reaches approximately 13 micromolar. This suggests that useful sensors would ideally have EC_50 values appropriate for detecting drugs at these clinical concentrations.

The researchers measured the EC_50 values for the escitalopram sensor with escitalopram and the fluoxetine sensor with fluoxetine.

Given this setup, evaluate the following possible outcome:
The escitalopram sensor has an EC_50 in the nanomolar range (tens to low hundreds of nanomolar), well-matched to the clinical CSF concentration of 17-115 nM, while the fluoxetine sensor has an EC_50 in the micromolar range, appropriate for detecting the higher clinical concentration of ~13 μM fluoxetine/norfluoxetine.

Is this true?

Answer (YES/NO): NO